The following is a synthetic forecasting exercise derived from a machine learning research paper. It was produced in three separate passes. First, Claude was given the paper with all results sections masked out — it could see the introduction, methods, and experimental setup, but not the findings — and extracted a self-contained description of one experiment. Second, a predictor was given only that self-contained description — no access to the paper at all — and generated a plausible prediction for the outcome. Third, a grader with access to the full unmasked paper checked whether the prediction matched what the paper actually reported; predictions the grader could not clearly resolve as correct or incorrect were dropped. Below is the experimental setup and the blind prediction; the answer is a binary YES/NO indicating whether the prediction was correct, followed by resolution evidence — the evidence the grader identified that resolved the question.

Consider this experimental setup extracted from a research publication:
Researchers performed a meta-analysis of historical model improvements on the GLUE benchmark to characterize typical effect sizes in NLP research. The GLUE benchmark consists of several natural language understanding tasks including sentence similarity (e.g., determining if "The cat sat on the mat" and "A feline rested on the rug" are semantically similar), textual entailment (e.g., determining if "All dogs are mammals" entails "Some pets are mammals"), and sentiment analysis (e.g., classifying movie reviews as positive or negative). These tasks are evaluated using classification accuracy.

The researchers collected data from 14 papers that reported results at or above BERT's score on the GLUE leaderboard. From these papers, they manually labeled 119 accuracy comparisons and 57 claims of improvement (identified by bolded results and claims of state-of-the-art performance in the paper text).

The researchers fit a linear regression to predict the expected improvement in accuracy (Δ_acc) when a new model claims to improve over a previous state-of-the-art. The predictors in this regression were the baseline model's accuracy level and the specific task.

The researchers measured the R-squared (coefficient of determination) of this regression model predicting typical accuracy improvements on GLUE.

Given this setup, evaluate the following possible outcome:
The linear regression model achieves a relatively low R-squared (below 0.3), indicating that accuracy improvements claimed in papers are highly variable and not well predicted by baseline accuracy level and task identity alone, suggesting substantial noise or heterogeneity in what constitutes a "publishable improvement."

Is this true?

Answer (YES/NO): NO